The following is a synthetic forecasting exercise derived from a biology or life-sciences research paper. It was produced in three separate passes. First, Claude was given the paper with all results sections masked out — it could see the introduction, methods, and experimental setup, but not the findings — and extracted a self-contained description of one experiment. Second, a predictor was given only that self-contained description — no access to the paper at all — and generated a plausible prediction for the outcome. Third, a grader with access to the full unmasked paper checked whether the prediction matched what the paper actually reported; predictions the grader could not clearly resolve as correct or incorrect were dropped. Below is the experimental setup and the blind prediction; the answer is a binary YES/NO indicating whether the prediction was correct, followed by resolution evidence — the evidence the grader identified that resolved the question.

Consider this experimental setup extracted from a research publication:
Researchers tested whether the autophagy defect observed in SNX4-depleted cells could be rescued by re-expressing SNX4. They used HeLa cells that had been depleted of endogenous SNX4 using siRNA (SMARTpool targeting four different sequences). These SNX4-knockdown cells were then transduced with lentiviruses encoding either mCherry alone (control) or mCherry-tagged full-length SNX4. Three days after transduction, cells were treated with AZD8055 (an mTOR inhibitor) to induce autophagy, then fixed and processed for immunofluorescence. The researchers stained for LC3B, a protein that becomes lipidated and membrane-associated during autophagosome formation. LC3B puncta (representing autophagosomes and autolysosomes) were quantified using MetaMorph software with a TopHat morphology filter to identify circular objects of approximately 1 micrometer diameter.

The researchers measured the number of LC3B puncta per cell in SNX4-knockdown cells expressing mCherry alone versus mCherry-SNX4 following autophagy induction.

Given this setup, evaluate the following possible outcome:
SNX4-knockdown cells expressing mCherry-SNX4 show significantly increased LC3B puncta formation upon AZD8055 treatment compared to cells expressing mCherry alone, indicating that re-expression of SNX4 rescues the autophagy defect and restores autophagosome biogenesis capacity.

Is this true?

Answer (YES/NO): YES